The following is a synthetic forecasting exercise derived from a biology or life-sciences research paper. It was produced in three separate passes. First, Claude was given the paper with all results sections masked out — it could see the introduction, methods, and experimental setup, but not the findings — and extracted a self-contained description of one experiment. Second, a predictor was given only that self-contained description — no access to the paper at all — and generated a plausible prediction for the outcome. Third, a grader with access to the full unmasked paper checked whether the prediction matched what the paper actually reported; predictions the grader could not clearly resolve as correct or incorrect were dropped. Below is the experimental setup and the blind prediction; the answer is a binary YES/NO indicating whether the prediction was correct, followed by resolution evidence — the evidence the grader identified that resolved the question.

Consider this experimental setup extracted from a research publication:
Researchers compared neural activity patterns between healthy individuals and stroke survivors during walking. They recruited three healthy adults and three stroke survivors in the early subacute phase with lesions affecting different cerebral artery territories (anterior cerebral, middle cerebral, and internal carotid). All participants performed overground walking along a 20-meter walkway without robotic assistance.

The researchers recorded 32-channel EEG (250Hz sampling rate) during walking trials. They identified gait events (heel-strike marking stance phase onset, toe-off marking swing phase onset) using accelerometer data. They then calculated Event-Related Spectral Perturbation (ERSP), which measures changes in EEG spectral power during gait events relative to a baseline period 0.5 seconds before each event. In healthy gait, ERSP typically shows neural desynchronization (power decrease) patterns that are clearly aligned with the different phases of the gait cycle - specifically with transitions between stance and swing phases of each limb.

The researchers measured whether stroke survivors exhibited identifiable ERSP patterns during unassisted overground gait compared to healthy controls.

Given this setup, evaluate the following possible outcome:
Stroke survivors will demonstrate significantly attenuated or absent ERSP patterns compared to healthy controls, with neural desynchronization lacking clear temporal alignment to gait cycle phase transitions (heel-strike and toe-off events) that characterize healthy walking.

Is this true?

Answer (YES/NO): YES